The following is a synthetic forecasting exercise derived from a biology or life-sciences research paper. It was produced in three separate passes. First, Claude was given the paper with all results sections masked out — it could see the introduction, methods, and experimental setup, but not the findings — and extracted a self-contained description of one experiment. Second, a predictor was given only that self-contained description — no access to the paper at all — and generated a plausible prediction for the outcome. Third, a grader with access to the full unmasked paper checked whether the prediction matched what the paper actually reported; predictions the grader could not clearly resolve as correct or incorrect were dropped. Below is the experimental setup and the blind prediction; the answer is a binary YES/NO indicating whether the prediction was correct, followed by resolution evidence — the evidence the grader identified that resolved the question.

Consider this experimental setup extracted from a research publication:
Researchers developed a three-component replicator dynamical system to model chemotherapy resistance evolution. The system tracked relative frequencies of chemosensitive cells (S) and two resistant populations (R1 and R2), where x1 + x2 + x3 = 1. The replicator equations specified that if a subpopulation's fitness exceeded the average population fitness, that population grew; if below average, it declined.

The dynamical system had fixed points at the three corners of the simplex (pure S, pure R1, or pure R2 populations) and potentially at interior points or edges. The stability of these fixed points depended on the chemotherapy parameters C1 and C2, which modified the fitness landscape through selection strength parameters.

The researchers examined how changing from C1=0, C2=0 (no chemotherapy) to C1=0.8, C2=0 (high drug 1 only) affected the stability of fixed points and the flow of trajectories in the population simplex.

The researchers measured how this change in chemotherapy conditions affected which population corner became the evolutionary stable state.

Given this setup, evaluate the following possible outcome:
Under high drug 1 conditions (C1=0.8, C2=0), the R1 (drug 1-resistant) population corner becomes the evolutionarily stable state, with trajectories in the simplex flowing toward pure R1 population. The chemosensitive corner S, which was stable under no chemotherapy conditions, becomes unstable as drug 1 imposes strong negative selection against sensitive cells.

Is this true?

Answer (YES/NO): NO